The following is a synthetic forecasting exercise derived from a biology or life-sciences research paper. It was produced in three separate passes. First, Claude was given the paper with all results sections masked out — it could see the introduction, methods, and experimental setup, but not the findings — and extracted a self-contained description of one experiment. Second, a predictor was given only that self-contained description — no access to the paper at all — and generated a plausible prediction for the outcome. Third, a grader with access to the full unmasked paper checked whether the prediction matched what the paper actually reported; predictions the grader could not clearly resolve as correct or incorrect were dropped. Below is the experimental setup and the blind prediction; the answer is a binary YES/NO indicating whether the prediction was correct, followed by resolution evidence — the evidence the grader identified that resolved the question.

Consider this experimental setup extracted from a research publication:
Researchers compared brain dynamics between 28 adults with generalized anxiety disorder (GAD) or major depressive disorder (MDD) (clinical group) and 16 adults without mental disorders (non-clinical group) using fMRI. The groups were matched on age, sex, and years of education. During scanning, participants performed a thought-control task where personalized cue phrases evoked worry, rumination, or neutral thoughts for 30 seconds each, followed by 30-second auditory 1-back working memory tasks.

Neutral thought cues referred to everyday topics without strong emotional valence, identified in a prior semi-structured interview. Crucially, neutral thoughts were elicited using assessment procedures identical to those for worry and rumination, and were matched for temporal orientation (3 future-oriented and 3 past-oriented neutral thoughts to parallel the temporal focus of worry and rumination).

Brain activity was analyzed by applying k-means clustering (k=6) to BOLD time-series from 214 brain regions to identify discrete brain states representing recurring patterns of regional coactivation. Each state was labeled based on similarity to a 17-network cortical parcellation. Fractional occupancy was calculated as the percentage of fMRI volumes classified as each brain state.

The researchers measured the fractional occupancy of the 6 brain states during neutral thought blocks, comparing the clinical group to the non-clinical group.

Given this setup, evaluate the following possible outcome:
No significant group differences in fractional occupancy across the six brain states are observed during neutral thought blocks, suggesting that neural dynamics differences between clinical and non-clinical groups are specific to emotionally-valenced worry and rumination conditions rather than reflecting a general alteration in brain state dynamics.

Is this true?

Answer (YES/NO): YES